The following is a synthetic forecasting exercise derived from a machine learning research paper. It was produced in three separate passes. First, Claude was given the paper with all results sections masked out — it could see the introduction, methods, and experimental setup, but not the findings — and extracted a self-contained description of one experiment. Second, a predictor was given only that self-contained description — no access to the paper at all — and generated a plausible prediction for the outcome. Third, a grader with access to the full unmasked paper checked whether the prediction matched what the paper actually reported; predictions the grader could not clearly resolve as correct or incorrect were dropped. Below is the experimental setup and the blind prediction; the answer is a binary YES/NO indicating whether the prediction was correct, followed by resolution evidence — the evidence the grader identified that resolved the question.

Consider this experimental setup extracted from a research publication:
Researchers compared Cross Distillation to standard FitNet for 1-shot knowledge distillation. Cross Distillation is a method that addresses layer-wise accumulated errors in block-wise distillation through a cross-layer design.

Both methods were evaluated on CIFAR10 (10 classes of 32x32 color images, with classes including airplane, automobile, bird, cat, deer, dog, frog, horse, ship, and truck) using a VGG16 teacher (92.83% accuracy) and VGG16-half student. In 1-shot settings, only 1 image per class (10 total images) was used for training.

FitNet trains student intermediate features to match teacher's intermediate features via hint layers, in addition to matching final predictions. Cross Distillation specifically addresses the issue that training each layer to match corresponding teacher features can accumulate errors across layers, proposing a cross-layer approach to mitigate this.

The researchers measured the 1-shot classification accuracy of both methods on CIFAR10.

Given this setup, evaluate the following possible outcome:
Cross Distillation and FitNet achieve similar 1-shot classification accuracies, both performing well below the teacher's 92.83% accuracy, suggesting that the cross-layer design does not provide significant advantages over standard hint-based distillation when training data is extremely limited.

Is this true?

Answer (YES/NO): NO